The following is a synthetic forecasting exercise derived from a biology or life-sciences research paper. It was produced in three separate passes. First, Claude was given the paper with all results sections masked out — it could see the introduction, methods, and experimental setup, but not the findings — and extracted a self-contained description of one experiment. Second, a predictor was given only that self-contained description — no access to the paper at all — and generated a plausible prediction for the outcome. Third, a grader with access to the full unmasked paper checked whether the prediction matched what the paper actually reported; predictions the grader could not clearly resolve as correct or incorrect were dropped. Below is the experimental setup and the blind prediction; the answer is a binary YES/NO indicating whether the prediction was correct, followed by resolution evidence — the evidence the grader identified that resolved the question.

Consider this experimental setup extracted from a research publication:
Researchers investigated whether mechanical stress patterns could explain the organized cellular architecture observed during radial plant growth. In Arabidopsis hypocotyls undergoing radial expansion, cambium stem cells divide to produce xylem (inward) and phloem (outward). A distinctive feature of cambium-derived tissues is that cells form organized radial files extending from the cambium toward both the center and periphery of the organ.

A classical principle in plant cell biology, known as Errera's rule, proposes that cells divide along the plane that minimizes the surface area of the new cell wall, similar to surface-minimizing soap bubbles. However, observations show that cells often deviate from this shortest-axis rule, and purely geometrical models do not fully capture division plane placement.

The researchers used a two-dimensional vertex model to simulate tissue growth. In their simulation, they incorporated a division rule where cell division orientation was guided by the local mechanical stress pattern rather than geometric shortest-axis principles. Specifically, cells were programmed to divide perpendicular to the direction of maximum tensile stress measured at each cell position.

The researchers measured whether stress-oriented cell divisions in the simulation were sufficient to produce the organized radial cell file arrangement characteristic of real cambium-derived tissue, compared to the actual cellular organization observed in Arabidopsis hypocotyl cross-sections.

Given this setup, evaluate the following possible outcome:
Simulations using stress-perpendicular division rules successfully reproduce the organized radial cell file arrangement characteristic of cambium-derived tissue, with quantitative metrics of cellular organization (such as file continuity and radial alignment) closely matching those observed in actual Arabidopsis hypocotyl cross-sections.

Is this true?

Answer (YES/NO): NO